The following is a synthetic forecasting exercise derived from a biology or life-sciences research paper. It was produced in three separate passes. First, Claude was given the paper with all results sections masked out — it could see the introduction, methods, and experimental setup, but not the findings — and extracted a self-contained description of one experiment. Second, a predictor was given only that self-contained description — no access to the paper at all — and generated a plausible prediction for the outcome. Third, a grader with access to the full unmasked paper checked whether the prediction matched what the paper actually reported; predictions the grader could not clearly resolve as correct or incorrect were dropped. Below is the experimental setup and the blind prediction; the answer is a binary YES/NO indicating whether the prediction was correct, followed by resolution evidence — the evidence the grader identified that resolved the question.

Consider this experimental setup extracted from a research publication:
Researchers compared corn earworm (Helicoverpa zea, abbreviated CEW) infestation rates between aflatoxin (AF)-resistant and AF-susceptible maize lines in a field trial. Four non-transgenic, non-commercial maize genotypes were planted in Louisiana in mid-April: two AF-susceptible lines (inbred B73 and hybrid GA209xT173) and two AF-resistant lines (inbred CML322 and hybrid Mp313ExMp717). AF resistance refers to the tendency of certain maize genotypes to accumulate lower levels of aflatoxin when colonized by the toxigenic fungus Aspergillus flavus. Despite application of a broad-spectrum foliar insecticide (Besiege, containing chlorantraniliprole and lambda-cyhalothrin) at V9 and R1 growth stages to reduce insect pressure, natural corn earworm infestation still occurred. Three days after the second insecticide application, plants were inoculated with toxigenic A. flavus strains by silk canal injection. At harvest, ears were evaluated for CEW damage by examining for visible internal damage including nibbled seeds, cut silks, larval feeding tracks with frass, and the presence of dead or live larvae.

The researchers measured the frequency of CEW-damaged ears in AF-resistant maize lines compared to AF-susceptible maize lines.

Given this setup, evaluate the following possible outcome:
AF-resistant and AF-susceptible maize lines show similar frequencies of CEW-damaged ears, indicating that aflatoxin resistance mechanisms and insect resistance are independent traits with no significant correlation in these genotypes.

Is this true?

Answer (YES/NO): NO